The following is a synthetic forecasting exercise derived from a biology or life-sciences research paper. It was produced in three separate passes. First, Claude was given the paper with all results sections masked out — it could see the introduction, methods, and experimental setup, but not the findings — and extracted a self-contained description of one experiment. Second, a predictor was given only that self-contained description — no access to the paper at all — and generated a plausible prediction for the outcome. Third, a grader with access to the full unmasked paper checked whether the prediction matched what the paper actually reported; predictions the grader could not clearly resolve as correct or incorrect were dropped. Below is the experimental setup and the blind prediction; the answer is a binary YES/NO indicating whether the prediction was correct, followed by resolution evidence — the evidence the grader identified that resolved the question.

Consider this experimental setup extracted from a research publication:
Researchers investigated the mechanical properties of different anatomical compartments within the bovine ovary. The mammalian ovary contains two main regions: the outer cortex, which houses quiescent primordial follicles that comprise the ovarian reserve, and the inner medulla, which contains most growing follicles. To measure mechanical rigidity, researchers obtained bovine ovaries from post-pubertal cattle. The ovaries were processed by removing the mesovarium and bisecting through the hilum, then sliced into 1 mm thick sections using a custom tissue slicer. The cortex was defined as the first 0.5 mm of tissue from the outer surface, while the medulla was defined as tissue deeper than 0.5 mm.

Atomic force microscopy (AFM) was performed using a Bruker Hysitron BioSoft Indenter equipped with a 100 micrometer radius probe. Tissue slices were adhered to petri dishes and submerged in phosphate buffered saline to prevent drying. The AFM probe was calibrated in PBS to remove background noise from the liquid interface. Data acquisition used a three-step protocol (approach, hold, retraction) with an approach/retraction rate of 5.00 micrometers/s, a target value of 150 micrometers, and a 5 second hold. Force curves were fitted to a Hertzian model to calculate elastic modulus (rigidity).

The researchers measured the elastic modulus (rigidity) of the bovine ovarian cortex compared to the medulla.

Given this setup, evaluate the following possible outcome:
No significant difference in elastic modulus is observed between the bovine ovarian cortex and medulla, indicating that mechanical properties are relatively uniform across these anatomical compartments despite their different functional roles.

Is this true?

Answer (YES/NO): NO